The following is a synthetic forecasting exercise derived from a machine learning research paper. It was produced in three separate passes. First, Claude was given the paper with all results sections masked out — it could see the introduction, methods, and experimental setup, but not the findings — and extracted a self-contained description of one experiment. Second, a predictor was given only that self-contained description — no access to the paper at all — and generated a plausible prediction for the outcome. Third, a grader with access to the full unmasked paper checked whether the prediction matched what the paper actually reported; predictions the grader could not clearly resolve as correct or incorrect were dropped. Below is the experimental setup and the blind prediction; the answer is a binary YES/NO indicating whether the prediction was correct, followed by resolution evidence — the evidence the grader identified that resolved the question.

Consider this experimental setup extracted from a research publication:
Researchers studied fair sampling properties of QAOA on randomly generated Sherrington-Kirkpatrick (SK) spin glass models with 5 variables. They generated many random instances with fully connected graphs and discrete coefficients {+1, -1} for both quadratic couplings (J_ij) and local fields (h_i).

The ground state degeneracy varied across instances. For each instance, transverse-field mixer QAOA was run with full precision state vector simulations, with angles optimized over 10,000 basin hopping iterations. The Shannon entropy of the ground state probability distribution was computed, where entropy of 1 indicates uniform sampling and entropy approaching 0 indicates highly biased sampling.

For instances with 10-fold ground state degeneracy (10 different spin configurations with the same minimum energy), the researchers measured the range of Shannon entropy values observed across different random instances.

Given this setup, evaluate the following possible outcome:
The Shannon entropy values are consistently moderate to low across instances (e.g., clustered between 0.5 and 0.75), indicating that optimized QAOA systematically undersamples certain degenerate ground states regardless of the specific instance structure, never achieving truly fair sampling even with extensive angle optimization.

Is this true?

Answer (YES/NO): NO